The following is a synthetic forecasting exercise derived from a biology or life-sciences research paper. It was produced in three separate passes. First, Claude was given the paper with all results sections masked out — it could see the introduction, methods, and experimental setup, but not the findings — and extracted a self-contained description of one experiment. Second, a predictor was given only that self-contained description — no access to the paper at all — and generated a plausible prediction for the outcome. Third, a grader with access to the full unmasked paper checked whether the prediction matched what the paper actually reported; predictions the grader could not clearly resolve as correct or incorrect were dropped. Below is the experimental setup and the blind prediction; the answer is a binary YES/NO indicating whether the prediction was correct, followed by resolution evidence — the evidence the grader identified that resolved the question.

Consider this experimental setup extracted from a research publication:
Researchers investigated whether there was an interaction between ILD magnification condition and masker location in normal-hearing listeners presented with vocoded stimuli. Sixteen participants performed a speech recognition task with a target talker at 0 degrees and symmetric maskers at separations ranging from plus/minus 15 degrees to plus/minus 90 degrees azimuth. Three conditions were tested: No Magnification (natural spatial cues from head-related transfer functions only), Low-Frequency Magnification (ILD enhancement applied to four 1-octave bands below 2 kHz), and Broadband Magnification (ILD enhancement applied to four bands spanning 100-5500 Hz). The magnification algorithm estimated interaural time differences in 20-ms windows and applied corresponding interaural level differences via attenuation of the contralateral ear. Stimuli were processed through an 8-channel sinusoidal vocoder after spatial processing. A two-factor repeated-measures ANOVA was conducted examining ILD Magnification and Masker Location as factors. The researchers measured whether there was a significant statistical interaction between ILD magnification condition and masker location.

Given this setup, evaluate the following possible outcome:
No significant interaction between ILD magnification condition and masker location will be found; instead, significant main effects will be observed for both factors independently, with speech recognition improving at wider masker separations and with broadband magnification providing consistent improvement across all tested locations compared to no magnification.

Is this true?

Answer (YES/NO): NO